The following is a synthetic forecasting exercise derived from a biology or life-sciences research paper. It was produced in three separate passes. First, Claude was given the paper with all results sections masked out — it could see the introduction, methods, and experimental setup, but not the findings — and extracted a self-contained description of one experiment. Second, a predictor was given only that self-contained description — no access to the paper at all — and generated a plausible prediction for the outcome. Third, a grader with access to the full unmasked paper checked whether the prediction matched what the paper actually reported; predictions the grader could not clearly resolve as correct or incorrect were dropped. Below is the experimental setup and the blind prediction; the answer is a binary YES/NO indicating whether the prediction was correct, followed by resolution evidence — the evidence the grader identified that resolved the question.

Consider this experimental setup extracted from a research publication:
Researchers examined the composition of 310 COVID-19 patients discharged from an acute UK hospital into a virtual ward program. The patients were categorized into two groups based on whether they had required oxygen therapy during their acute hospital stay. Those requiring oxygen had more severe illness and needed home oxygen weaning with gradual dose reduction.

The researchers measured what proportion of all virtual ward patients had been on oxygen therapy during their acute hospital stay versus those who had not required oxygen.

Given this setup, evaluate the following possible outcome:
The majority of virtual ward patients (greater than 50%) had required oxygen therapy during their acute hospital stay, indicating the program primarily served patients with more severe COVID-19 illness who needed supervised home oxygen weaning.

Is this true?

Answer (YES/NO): NO